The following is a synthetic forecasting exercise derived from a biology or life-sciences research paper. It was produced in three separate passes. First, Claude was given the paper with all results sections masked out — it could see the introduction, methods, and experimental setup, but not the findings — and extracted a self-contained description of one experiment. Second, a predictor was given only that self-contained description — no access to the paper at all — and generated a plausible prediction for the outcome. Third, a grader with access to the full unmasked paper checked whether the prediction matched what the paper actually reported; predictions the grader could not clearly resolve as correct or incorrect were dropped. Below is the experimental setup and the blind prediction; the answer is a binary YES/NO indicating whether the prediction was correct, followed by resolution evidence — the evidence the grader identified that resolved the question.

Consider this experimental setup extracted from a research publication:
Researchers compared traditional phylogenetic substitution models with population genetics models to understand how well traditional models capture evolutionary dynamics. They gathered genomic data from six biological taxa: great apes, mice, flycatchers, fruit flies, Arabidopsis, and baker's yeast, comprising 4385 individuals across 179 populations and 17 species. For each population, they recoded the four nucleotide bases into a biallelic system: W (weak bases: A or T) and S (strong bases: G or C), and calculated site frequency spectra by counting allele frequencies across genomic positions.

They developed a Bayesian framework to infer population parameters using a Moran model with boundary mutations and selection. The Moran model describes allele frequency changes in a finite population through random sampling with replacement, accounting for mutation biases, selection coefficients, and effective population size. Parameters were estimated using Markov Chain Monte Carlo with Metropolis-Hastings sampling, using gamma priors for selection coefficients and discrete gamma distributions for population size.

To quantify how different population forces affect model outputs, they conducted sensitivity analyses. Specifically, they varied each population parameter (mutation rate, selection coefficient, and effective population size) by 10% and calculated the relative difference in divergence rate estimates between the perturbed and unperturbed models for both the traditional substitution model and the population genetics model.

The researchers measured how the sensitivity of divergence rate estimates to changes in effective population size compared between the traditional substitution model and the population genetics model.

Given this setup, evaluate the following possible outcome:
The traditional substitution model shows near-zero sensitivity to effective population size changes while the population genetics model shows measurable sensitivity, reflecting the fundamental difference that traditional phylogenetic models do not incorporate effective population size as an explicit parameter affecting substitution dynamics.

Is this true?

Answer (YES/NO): NO